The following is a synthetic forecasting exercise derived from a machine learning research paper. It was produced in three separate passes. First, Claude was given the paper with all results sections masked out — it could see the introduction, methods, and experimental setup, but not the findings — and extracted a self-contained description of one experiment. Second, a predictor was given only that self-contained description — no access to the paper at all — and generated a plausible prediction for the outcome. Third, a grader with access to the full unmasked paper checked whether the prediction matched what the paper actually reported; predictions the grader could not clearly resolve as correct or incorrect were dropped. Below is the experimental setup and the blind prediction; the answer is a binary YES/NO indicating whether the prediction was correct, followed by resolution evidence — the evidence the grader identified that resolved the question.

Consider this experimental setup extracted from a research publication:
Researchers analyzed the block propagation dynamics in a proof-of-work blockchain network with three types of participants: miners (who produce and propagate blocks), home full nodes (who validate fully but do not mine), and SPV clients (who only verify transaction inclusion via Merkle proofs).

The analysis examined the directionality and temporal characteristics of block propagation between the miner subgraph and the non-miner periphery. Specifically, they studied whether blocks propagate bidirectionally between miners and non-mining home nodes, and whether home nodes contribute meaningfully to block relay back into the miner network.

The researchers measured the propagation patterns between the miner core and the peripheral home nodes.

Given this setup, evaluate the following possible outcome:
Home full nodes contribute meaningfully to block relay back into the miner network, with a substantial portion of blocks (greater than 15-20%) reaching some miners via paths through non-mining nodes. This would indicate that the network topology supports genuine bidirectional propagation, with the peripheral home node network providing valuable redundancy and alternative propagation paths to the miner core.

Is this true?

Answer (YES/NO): NO